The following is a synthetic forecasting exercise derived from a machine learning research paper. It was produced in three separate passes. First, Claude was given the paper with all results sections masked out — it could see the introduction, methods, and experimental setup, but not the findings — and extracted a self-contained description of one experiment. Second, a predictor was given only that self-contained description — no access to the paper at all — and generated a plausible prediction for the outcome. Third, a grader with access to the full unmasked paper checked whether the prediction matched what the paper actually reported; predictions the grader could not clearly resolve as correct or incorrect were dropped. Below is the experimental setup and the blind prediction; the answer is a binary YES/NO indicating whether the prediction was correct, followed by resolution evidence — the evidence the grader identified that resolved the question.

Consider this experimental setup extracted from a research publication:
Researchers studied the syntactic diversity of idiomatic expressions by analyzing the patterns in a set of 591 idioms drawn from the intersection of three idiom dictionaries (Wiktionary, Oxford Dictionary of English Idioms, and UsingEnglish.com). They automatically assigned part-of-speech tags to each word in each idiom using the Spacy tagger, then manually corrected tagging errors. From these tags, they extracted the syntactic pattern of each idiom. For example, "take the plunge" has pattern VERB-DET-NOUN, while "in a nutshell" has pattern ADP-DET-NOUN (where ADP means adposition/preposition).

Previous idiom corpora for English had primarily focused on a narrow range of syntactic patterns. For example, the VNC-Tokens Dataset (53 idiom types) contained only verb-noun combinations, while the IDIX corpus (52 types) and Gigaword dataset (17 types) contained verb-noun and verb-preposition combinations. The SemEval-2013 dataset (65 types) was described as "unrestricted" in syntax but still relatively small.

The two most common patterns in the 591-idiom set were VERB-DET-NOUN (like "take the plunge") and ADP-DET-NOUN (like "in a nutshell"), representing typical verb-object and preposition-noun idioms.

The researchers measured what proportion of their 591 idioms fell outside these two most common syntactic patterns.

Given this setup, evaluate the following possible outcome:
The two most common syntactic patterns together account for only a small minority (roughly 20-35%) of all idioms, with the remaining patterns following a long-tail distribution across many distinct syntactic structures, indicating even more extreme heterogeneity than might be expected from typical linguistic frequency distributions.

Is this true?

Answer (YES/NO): YES